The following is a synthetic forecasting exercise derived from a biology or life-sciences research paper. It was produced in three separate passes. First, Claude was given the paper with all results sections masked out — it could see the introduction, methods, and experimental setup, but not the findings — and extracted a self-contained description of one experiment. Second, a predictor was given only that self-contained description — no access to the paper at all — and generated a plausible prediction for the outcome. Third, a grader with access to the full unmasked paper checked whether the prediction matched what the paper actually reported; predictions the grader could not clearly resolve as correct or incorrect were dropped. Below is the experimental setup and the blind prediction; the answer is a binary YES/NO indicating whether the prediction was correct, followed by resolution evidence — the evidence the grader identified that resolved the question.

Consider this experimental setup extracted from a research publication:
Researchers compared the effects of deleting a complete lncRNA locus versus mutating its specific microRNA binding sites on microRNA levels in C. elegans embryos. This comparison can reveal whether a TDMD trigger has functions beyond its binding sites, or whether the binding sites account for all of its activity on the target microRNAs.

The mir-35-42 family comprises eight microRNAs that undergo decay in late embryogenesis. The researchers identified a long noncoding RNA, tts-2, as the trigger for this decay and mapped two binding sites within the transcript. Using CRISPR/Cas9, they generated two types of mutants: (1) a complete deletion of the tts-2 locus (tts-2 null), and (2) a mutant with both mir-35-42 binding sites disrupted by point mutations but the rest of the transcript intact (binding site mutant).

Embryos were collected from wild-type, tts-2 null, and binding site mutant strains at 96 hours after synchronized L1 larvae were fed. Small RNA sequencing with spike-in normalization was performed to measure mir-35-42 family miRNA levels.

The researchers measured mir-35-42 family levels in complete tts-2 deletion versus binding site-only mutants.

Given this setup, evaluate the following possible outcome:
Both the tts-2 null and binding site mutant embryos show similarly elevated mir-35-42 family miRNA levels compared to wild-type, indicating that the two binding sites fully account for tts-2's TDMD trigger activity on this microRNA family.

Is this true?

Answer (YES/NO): YES